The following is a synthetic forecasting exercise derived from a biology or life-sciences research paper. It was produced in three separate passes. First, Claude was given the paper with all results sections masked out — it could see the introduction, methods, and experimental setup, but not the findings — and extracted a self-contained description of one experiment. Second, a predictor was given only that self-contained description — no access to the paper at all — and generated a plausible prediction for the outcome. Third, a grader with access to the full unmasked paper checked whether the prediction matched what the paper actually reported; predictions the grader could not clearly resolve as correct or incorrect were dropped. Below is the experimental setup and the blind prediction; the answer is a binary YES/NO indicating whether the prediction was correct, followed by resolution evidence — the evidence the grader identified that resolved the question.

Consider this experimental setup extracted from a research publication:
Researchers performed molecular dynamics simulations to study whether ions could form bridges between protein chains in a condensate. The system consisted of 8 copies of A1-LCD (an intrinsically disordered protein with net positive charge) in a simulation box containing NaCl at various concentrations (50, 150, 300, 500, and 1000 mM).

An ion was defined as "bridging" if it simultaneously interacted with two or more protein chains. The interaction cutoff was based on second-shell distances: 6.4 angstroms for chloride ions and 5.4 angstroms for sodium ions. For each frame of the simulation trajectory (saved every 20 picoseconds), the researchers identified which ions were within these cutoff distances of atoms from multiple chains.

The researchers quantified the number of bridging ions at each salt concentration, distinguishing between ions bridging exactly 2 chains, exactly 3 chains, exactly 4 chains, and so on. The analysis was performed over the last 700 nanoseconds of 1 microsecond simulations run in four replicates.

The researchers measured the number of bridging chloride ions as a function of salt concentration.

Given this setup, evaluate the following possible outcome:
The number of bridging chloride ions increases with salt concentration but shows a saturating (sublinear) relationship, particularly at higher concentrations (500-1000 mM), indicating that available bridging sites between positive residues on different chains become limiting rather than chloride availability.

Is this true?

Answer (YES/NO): NO